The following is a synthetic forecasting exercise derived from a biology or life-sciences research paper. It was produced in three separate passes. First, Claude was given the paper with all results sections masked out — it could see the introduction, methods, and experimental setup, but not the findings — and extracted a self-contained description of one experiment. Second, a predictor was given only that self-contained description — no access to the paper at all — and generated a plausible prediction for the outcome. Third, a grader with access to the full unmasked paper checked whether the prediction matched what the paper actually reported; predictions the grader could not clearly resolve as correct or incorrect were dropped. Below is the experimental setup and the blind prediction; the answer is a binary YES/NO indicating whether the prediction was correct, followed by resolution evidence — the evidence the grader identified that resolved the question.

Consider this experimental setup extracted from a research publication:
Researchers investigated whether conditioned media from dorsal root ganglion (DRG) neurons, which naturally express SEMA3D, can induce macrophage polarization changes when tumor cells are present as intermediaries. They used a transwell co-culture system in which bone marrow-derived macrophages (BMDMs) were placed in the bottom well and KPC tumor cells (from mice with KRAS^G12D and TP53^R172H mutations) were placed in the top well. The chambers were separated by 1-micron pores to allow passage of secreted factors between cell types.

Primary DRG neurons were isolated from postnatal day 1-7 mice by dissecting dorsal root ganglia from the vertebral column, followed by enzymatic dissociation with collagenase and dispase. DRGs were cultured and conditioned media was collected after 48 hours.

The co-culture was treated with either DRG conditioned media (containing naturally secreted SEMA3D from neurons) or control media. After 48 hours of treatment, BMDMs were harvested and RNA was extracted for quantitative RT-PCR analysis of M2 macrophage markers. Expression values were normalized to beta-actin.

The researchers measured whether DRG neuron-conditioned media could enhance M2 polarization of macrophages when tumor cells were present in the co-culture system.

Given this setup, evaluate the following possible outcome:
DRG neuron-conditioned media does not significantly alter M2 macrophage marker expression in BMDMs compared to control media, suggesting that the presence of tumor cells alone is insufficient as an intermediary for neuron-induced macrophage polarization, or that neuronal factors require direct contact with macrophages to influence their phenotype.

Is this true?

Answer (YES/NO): NO